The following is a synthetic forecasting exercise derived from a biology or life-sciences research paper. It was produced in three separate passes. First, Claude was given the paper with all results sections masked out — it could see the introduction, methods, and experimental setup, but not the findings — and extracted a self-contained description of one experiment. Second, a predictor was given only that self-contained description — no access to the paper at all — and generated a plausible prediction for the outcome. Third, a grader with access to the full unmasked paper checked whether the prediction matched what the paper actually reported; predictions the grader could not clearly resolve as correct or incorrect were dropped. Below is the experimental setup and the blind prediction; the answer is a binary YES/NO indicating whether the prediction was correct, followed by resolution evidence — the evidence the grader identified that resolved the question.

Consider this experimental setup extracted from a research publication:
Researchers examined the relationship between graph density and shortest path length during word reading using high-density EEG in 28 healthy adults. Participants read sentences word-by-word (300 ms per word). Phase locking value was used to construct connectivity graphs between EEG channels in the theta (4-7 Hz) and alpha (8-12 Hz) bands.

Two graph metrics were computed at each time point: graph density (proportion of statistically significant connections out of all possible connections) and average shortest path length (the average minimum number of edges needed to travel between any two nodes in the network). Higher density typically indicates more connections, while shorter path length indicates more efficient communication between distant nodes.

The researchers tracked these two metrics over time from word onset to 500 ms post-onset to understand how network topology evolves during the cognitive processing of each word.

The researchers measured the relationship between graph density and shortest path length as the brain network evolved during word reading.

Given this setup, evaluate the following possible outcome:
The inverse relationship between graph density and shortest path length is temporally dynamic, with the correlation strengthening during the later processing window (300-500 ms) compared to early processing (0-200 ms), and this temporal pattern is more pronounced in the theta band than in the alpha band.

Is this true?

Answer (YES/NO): NO